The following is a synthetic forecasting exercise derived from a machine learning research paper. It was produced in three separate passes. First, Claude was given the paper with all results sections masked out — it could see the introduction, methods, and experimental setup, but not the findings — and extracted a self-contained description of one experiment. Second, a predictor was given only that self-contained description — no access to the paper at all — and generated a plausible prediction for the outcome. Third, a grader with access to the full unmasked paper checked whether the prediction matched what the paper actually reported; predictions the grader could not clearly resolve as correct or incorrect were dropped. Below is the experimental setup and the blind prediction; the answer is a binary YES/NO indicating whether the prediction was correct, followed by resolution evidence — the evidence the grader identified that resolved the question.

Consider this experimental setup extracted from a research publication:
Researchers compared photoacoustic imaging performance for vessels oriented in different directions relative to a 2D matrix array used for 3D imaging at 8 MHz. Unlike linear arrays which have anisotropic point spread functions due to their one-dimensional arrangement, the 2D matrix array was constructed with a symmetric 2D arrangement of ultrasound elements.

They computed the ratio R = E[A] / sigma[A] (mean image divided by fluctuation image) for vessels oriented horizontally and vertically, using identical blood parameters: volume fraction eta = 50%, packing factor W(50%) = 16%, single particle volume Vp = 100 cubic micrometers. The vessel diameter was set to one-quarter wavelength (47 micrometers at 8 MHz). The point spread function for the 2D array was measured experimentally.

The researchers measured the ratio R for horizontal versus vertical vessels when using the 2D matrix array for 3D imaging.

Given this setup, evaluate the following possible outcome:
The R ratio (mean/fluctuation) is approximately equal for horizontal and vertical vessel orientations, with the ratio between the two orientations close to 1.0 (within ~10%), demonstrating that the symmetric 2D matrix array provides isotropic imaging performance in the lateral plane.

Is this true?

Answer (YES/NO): NO